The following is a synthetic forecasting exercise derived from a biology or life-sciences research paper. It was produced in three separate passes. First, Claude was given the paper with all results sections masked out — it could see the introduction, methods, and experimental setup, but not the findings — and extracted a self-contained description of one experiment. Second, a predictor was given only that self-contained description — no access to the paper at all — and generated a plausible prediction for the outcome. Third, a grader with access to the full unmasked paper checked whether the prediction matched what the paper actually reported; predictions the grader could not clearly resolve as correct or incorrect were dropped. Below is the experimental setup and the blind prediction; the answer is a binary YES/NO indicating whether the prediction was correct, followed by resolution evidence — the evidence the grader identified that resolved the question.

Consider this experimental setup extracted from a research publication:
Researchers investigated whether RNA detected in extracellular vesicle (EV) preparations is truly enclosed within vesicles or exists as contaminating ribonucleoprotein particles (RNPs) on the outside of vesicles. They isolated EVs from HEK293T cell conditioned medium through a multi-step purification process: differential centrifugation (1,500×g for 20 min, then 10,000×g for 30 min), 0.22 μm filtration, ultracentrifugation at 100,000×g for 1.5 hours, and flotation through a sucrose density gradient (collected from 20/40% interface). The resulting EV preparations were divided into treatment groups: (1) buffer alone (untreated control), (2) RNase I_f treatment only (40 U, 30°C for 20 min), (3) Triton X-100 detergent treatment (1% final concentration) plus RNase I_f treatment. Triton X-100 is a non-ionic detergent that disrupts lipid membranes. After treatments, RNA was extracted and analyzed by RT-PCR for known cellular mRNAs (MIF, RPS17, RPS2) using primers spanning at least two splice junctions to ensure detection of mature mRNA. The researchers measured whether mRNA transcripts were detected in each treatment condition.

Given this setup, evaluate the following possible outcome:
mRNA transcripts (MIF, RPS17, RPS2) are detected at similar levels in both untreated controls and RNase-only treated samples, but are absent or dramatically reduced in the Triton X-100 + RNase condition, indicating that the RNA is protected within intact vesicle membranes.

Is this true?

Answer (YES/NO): NO